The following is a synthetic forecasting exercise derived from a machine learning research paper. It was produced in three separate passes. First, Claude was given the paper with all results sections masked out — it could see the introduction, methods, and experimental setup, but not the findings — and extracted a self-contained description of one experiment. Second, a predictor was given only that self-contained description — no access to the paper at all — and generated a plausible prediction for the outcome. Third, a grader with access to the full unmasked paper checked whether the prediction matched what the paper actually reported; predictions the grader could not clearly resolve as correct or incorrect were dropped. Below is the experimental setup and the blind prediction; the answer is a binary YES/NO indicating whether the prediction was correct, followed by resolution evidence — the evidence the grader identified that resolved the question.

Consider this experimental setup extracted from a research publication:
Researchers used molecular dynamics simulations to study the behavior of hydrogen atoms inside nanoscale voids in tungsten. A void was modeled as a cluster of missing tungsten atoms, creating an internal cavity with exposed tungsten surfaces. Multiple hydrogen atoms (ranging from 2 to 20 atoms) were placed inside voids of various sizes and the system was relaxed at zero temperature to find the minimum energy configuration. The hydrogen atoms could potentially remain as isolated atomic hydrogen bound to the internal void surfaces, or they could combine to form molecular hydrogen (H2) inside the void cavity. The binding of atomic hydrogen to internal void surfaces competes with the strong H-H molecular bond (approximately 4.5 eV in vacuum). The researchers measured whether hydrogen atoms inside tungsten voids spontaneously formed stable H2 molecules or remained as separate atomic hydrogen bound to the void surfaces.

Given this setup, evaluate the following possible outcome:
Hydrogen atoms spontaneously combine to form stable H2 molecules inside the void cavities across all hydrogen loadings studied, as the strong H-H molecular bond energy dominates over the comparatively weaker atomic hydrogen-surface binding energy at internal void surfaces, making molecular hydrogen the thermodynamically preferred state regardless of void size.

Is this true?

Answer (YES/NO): NO